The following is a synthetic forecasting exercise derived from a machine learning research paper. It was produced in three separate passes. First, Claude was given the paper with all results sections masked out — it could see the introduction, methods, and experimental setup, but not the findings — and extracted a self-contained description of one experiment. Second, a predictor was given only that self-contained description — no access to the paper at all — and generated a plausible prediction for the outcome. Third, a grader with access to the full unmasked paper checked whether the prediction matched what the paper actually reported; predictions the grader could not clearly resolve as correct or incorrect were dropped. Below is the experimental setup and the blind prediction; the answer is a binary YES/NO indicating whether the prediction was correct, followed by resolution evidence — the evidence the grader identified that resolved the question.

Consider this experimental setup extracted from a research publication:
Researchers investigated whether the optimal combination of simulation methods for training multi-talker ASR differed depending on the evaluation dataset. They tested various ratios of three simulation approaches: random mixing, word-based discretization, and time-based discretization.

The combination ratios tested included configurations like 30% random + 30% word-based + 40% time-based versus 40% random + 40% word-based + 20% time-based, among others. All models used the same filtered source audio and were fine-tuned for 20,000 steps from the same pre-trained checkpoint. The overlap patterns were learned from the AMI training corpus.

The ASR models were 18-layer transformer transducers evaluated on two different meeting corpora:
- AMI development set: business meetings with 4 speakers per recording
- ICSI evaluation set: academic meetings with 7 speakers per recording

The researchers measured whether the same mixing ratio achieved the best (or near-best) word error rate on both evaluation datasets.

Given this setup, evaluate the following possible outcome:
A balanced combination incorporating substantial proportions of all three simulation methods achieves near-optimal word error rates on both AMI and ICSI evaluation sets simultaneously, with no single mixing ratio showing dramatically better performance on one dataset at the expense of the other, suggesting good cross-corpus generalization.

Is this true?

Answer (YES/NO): YES